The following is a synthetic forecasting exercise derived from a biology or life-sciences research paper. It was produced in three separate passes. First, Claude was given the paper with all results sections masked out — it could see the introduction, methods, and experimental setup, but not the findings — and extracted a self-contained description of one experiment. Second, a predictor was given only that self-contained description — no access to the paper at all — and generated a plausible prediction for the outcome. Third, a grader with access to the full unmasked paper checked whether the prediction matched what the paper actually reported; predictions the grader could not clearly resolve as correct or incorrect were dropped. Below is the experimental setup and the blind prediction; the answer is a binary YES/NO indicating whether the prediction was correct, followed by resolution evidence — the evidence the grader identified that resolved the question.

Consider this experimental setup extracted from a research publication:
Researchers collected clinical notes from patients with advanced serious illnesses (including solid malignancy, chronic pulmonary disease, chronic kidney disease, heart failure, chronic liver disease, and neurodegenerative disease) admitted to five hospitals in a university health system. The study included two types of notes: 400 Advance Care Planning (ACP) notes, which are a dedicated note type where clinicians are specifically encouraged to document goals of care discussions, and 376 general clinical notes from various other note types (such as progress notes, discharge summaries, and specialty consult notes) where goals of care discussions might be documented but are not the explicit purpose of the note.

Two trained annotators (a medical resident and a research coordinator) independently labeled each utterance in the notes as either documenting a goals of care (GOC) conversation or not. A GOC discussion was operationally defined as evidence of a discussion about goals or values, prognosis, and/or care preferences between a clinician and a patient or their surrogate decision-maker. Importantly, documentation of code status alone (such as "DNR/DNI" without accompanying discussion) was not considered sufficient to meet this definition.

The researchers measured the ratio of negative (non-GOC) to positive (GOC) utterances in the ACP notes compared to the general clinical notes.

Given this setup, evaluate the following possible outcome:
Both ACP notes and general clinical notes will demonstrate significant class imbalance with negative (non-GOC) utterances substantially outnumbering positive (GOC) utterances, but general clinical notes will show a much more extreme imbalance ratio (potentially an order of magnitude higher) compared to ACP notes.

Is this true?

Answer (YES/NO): YES